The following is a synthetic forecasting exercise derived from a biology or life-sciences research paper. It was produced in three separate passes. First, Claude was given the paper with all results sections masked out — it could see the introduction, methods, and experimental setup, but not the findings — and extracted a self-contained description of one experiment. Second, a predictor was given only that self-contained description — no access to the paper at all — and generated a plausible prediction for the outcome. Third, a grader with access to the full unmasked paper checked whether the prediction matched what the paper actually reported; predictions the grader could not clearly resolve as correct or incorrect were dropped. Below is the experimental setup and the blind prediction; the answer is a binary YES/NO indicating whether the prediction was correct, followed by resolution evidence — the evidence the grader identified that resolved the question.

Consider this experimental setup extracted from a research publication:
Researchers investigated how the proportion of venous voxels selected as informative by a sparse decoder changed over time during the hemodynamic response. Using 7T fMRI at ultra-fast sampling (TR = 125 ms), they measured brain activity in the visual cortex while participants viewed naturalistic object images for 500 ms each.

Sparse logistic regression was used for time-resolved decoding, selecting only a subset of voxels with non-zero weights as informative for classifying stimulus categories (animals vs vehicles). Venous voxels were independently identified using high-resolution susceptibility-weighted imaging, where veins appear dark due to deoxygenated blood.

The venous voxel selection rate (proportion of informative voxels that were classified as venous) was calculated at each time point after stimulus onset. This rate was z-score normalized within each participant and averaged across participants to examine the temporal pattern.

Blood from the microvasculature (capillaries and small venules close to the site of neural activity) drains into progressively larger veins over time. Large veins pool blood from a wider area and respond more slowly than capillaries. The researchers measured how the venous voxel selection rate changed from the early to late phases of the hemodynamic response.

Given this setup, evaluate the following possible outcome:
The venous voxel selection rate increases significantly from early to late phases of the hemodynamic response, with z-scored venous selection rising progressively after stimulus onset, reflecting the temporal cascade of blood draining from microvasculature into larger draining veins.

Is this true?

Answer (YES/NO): NO